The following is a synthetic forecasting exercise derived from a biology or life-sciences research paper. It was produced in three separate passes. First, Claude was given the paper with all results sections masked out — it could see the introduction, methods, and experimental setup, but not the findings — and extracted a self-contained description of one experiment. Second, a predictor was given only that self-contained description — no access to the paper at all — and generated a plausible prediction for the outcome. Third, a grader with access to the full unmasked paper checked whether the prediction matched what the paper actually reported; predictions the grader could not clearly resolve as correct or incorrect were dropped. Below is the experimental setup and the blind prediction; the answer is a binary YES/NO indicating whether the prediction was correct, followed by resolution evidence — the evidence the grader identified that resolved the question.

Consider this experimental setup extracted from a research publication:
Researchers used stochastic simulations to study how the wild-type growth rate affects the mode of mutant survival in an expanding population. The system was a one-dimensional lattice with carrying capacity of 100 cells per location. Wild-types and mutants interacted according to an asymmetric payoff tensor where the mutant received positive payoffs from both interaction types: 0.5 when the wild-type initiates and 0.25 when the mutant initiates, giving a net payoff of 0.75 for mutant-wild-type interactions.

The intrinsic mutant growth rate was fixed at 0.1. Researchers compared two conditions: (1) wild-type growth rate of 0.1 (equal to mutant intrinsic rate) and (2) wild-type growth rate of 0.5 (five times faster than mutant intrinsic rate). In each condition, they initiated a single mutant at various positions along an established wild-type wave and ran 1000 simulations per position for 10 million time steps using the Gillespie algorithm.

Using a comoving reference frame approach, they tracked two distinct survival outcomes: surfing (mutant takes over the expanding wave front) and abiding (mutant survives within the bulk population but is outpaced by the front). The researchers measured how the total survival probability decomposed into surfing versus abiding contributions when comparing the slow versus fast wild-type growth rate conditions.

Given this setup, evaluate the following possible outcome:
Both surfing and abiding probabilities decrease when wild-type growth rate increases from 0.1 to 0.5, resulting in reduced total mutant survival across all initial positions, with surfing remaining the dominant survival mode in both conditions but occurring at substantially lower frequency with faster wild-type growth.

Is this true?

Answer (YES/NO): NO